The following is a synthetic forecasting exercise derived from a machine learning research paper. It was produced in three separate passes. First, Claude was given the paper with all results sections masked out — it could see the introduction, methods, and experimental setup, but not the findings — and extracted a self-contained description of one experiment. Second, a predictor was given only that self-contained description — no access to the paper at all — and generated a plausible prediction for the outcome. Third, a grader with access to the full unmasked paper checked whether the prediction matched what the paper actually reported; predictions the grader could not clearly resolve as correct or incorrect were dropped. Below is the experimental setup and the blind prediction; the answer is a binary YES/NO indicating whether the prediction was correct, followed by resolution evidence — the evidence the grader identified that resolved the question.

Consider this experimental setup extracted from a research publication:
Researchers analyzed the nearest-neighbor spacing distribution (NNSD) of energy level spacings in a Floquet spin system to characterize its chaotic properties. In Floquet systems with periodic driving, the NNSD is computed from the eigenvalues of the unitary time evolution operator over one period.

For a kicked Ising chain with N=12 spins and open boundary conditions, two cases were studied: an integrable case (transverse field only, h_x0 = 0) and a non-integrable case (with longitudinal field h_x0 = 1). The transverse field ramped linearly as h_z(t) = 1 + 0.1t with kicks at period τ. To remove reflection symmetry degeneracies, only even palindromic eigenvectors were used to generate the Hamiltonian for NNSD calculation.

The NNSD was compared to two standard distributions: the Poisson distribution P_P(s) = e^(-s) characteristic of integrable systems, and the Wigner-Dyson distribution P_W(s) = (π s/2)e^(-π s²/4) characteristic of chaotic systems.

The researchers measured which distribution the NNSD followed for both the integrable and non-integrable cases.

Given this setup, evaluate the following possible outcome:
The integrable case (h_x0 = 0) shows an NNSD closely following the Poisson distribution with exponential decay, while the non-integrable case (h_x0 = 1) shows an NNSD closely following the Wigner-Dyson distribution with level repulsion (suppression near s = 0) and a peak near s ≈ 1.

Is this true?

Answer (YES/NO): YES